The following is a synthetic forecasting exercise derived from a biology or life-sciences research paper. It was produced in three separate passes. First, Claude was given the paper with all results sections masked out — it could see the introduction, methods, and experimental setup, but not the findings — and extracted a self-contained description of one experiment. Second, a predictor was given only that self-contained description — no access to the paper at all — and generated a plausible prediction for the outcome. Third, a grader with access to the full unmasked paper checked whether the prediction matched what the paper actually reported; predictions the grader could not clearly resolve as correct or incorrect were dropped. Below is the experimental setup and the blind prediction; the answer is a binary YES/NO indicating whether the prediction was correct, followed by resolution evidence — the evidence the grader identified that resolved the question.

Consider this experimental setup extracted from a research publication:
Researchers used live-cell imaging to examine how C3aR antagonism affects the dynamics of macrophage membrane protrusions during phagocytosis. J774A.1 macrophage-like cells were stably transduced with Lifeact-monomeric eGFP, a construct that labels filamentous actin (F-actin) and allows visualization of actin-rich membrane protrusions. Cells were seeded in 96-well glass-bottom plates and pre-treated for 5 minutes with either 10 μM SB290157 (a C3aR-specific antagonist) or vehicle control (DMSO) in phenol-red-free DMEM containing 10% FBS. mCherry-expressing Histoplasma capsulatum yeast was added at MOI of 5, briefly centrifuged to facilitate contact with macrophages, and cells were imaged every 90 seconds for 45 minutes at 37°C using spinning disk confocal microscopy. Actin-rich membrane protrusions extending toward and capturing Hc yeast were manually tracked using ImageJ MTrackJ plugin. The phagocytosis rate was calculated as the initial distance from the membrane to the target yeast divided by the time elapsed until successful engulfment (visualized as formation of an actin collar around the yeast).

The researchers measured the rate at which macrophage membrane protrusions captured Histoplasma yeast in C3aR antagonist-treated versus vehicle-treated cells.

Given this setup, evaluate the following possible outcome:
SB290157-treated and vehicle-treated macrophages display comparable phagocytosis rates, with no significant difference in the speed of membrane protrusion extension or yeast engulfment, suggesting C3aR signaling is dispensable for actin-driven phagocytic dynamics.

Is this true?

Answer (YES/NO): NO